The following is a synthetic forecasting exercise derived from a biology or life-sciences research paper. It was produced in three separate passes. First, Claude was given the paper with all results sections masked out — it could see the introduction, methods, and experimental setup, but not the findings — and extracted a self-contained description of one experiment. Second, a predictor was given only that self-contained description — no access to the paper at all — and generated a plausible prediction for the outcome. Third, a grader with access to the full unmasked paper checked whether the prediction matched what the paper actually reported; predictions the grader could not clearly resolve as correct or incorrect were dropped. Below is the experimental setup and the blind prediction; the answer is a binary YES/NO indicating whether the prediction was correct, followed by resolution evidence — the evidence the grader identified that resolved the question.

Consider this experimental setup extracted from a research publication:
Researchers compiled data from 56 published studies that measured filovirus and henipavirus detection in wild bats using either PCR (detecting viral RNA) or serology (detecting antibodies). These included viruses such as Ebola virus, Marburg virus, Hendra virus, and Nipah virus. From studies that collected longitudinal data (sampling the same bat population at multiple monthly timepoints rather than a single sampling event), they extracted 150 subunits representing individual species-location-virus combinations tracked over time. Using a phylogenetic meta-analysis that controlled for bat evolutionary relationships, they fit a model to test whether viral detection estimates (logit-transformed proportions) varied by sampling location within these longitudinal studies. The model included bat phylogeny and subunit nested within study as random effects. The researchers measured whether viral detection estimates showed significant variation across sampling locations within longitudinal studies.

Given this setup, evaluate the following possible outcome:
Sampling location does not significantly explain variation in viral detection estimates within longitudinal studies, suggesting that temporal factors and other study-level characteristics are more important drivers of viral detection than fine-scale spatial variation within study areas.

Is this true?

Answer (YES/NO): NO